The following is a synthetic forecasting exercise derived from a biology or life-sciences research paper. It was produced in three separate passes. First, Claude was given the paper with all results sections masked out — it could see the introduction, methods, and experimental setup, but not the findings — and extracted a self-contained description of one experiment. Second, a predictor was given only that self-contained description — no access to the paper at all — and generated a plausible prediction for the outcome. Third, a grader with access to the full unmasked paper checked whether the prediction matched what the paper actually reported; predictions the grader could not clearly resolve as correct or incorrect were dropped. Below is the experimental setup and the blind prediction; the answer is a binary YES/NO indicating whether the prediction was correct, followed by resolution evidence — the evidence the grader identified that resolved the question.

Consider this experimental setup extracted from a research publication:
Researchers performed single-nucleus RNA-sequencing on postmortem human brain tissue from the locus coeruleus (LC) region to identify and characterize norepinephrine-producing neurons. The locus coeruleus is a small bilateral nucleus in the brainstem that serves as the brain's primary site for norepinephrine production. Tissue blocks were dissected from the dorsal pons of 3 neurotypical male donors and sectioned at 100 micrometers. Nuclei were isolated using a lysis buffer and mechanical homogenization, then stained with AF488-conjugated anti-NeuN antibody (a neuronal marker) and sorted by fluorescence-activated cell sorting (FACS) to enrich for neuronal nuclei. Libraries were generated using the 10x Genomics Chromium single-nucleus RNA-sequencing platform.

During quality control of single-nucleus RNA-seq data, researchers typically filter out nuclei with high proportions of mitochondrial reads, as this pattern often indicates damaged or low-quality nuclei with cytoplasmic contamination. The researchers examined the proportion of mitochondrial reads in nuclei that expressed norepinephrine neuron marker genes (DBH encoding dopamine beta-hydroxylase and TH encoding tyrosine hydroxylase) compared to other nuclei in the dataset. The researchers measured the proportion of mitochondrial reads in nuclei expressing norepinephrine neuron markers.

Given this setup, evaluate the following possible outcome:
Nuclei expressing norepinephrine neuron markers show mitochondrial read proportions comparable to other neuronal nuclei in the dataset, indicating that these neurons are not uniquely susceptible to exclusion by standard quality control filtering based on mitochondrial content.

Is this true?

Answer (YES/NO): NO